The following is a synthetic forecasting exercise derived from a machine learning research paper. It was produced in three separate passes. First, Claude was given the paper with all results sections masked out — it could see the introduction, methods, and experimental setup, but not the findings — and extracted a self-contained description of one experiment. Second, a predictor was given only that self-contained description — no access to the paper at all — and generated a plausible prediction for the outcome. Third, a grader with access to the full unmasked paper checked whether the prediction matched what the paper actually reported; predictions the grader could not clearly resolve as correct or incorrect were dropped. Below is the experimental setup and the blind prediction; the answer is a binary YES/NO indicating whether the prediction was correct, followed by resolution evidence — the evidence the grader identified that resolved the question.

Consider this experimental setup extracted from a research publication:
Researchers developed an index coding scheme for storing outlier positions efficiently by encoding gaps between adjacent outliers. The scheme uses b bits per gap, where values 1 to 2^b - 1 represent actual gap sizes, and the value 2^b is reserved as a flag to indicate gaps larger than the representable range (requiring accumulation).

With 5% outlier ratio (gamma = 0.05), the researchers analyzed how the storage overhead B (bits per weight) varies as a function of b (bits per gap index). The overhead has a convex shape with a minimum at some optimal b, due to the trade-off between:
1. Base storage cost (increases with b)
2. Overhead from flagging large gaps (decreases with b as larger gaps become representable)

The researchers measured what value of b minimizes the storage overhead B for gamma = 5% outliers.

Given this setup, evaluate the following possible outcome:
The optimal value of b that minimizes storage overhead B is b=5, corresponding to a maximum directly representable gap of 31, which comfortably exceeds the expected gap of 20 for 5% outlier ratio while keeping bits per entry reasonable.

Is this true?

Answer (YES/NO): NO